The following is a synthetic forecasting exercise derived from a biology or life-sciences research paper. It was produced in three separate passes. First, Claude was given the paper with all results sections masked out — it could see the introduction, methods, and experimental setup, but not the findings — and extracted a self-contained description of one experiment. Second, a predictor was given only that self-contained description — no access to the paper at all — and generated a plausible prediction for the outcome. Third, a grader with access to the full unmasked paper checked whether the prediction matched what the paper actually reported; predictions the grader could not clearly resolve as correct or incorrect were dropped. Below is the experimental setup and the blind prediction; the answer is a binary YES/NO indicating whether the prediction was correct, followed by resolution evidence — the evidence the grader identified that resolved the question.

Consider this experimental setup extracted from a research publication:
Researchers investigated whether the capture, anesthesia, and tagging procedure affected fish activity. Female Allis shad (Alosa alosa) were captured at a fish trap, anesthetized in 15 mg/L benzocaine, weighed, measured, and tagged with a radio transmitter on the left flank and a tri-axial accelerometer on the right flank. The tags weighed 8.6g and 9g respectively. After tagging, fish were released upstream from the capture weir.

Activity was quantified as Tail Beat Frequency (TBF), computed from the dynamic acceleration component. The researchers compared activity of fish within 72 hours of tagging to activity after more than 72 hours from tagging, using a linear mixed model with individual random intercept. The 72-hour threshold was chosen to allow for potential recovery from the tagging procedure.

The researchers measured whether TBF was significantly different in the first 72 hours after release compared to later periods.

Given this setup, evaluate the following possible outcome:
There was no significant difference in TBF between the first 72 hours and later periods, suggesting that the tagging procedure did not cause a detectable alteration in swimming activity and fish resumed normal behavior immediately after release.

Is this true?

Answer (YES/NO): NO